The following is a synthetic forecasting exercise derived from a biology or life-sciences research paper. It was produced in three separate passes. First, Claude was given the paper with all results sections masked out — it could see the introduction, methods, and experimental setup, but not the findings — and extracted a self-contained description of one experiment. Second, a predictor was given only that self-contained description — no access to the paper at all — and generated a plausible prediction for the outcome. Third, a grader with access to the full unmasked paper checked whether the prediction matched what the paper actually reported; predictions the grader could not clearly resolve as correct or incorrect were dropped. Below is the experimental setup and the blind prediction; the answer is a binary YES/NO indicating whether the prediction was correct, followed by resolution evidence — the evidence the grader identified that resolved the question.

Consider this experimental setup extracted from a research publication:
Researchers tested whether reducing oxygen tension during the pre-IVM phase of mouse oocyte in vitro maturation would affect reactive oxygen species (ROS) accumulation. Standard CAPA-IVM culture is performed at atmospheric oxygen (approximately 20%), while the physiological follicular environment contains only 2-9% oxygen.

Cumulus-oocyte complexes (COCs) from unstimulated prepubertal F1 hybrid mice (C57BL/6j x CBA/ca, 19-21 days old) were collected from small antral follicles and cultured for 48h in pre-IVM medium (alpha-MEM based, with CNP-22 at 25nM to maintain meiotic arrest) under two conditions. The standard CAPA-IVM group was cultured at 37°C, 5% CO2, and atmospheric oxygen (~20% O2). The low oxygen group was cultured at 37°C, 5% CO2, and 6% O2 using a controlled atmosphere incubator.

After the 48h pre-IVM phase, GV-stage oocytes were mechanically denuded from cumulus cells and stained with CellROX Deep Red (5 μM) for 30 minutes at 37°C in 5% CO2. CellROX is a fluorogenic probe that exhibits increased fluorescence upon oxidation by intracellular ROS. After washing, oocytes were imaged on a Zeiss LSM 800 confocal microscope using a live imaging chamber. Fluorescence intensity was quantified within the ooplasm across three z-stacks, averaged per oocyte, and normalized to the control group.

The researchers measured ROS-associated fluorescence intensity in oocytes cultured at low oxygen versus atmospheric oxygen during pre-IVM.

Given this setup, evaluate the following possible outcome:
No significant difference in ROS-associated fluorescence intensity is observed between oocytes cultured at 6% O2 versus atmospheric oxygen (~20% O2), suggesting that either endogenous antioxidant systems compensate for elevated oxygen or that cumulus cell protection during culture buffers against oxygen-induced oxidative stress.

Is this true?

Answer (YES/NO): YES